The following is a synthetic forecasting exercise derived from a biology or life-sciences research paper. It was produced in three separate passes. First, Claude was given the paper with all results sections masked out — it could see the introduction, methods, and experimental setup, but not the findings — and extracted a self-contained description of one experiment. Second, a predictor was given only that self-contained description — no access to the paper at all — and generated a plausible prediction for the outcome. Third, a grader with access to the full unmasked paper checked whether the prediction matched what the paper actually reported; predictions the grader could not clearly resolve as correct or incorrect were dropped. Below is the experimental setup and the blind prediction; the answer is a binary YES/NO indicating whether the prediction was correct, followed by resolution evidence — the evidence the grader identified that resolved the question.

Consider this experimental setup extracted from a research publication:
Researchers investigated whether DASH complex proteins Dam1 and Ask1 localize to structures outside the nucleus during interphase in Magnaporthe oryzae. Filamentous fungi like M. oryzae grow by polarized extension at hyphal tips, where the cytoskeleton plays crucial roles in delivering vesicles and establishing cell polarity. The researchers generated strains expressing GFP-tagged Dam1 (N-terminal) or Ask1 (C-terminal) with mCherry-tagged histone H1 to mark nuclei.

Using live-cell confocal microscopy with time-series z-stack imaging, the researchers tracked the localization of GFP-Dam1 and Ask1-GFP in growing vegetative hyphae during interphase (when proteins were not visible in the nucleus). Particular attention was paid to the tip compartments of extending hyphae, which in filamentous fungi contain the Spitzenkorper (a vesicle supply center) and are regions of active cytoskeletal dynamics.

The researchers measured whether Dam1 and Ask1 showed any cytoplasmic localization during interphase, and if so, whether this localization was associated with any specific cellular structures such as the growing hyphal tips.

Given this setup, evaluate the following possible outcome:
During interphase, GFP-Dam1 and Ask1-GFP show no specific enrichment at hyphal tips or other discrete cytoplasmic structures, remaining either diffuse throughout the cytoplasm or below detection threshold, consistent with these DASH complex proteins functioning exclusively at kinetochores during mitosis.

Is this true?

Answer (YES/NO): NO